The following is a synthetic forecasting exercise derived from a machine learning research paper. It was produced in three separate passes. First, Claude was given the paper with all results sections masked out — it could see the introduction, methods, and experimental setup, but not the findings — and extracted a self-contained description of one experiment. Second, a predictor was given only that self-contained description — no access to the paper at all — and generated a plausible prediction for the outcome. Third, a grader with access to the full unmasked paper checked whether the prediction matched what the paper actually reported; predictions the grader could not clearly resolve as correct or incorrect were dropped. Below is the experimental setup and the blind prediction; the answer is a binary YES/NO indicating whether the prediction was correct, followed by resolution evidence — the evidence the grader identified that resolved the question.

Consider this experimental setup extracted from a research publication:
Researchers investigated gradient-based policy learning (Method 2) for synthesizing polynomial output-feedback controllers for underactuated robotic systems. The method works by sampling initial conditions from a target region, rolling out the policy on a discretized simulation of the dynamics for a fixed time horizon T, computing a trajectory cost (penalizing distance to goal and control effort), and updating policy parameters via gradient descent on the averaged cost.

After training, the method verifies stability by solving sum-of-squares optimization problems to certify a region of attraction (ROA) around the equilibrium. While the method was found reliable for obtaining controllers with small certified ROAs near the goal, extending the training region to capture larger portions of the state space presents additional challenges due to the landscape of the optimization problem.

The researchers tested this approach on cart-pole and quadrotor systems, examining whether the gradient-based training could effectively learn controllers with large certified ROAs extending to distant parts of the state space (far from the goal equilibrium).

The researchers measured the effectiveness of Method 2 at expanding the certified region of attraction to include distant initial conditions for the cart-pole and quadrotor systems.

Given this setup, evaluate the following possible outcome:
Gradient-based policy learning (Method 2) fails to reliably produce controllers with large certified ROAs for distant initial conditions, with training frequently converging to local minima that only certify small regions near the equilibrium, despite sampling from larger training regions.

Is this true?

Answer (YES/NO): NO